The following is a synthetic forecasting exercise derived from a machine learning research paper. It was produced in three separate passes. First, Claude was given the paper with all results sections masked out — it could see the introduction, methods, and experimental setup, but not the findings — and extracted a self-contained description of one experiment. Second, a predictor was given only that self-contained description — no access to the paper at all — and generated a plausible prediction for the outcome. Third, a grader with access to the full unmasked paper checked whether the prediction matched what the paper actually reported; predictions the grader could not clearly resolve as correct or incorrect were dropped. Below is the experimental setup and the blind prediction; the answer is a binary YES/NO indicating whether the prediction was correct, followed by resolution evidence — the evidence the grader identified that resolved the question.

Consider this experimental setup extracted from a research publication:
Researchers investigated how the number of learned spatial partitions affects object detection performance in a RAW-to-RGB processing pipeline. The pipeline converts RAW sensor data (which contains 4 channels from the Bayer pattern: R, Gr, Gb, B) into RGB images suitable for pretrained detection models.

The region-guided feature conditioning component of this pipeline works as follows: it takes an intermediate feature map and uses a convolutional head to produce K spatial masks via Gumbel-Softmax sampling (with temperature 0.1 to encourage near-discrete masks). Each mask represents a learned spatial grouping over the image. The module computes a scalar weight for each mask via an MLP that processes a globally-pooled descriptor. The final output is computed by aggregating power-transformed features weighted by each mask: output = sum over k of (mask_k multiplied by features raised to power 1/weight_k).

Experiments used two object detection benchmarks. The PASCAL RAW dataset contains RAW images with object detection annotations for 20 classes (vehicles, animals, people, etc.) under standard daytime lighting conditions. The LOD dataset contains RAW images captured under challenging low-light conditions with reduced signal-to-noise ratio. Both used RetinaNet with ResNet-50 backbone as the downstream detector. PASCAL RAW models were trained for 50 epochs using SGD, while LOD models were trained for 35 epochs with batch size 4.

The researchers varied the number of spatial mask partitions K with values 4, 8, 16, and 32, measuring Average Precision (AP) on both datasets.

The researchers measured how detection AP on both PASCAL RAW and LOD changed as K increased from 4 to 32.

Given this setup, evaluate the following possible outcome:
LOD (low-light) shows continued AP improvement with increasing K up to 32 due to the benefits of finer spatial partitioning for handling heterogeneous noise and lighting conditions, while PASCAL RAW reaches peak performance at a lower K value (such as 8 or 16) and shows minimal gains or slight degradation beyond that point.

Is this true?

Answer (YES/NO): NO